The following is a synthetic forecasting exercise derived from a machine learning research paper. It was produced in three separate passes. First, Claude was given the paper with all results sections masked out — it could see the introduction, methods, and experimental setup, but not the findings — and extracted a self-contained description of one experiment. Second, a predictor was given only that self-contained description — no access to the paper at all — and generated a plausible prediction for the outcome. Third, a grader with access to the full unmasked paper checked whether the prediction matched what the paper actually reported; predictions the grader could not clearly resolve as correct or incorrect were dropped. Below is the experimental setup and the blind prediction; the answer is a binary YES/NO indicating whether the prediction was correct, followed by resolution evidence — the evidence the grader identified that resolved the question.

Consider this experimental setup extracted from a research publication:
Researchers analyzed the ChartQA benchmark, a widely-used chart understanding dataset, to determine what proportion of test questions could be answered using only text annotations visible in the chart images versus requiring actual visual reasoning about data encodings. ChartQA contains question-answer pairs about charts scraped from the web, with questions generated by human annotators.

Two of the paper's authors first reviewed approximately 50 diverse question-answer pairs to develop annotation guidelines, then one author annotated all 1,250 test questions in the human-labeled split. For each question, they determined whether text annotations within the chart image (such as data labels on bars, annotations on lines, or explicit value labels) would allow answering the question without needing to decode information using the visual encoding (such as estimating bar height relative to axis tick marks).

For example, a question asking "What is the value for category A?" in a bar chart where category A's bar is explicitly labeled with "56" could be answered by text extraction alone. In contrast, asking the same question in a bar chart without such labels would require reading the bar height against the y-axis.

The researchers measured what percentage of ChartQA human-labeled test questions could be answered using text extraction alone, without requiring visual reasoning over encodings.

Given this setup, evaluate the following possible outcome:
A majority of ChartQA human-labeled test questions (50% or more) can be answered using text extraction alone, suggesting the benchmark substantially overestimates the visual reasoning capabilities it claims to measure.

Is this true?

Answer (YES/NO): YES